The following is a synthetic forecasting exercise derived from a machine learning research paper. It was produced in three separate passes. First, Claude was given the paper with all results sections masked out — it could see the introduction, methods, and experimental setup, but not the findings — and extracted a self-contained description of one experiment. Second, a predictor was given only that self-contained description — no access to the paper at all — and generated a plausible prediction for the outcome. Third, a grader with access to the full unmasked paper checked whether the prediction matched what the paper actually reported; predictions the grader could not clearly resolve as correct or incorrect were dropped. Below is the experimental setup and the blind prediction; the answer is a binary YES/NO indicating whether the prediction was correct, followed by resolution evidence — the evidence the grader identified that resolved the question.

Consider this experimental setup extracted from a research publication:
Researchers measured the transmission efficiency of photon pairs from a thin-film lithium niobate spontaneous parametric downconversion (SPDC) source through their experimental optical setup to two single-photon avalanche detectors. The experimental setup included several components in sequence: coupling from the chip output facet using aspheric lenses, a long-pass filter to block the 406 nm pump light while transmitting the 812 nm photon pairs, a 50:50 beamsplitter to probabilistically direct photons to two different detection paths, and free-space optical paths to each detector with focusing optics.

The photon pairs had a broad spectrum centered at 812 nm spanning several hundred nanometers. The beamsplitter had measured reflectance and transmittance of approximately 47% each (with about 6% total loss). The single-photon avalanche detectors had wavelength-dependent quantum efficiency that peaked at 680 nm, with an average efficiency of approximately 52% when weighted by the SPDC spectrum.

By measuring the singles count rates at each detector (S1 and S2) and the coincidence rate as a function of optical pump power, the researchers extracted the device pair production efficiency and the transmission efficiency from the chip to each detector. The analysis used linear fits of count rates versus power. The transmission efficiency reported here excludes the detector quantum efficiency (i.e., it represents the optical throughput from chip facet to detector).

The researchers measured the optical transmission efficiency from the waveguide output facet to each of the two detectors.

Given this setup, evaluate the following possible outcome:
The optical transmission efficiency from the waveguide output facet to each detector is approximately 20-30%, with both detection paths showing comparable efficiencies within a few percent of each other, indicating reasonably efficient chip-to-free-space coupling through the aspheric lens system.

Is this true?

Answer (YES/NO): NO